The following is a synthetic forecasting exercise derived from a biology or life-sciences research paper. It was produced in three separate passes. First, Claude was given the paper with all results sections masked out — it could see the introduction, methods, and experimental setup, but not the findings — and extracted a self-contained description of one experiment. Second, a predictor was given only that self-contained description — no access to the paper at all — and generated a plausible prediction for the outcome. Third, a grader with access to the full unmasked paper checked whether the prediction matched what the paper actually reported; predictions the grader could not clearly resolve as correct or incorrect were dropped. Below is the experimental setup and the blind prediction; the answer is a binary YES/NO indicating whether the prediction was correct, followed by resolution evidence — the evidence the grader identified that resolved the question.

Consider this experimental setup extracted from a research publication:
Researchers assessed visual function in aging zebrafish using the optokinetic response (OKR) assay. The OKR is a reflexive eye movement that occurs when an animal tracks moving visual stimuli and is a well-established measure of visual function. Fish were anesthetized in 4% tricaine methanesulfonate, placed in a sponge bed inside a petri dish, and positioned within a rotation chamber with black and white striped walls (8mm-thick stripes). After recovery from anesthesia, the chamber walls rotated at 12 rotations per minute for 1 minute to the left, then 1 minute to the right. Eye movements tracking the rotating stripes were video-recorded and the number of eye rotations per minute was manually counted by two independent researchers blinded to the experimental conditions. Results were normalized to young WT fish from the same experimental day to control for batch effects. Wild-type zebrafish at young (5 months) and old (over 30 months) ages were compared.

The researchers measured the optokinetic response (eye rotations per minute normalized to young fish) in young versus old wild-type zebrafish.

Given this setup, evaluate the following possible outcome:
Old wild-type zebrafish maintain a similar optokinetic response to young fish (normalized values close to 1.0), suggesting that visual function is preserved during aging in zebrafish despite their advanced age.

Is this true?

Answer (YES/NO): NO